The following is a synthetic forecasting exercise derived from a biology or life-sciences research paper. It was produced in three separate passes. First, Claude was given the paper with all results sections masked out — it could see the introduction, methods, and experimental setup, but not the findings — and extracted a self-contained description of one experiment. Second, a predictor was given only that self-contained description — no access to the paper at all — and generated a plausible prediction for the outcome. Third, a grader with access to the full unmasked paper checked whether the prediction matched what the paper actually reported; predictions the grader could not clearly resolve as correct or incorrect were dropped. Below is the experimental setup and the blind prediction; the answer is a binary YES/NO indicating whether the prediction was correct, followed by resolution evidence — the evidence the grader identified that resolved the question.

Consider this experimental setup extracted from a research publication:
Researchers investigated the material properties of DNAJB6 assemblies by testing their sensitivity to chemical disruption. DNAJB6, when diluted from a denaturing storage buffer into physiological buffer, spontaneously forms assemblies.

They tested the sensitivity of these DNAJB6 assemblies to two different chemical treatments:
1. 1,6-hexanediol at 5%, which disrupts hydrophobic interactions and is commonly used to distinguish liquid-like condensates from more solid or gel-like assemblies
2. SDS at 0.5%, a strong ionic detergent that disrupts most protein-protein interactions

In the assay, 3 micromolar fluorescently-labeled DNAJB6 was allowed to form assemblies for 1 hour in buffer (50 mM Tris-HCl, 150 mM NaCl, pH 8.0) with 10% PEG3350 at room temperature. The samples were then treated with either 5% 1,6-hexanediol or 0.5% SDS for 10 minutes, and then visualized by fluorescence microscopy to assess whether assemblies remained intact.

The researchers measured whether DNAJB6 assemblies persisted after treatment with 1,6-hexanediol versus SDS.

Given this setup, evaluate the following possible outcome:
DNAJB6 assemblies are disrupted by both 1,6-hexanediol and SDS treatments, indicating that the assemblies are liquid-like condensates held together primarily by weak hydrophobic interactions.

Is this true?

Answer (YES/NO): NO